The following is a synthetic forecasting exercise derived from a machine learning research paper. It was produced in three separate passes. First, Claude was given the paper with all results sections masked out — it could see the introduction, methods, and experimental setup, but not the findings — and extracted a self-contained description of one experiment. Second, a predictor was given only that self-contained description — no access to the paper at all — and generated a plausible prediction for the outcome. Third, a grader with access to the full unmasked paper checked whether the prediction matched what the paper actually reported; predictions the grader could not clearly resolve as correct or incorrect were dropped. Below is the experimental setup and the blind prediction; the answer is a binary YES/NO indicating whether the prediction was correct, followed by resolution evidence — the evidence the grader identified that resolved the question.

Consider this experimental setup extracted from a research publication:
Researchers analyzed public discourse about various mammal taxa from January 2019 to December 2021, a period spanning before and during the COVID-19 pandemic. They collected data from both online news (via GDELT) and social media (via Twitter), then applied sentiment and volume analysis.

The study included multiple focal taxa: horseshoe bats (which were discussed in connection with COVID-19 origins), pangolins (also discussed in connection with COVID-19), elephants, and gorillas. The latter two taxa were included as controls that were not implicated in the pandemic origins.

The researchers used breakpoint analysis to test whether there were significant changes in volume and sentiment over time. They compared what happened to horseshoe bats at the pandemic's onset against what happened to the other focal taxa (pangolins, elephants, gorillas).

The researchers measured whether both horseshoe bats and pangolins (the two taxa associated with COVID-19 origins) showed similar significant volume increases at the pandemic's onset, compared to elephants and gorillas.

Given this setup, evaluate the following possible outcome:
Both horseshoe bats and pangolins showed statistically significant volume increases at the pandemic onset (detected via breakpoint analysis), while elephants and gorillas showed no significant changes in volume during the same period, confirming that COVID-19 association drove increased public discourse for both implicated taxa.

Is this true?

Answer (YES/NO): NO